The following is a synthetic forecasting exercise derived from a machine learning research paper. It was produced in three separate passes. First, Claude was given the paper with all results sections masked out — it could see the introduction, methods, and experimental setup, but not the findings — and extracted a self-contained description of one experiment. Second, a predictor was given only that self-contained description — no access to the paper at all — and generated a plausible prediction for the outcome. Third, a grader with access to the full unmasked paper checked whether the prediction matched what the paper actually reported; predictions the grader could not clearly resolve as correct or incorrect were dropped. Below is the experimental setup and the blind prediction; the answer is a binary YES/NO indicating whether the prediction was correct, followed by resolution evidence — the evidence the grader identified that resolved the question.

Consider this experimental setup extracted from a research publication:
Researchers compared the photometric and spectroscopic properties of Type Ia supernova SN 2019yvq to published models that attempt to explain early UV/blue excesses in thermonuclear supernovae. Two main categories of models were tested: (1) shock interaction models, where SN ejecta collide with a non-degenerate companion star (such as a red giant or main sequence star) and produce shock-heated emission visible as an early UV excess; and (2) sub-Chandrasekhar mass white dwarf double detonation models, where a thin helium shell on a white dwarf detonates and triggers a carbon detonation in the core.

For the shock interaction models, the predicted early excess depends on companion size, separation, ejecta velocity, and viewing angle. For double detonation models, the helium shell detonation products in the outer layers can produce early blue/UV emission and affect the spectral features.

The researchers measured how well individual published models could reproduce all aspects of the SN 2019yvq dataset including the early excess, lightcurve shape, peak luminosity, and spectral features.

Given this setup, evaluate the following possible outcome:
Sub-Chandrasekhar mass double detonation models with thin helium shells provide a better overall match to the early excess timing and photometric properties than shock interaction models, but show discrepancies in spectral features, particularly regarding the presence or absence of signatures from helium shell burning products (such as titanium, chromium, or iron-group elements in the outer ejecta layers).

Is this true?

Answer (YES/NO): NO